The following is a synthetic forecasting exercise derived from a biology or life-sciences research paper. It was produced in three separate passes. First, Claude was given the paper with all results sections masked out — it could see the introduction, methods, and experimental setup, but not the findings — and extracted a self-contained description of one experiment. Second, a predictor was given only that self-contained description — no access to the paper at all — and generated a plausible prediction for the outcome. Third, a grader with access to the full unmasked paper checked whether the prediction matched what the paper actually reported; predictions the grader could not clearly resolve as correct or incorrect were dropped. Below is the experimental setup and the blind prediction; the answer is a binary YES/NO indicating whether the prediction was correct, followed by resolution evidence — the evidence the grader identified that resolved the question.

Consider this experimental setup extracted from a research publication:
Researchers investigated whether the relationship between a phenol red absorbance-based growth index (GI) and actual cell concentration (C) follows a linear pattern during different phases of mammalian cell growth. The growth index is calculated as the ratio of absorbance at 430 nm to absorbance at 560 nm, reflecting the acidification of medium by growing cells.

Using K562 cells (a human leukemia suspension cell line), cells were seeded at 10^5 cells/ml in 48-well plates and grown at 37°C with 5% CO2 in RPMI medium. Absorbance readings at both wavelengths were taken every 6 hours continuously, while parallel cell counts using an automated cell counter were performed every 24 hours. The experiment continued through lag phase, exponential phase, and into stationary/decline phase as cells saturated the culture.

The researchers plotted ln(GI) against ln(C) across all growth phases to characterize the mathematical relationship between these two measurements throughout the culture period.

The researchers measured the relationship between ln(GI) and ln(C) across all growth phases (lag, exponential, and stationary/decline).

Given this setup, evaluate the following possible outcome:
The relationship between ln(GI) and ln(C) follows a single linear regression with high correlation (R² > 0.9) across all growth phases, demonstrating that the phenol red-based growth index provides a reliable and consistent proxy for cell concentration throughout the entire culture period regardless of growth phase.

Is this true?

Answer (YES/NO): NO